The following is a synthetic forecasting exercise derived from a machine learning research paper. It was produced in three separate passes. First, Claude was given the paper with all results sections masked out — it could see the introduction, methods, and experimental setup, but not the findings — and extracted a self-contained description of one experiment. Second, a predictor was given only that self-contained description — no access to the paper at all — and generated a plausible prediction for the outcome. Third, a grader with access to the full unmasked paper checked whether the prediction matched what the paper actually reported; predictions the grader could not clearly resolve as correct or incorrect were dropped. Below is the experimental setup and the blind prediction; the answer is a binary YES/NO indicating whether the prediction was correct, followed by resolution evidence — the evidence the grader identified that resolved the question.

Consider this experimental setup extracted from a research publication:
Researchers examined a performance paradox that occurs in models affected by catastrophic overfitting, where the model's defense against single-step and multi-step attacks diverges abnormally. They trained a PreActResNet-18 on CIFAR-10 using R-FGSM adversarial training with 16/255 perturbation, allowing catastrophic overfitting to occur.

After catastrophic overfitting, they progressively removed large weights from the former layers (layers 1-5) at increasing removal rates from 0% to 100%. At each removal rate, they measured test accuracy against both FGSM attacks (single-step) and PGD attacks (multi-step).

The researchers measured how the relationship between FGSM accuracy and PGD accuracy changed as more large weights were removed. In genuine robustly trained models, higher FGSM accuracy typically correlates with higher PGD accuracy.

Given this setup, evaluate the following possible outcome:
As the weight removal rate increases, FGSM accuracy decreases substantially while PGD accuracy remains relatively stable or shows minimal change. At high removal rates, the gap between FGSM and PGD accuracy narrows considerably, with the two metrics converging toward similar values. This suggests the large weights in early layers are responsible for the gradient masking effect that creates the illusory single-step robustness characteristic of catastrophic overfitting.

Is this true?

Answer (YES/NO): NO